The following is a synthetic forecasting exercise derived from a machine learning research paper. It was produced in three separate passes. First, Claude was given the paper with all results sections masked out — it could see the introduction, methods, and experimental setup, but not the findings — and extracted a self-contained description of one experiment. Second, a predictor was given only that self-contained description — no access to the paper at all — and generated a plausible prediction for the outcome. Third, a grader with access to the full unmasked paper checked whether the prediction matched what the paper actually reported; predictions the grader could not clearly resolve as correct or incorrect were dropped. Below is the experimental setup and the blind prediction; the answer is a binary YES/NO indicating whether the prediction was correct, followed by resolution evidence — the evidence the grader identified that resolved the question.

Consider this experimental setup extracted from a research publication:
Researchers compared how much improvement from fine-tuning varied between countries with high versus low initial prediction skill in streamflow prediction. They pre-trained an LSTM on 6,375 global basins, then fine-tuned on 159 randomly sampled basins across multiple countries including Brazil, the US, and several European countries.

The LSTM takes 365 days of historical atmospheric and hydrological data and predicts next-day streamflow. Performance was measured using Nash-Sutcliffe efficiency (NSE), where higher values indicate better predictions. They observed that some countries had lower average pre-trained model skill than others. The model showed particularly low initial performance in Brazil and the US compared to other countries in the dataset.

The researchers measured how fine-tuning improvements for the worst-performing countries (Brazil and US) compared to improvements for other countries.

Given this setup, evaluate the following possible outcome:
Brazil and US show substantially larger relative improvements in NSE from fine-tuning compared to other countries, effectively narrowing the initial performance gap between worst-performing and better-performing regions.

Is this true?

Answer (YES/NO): YES